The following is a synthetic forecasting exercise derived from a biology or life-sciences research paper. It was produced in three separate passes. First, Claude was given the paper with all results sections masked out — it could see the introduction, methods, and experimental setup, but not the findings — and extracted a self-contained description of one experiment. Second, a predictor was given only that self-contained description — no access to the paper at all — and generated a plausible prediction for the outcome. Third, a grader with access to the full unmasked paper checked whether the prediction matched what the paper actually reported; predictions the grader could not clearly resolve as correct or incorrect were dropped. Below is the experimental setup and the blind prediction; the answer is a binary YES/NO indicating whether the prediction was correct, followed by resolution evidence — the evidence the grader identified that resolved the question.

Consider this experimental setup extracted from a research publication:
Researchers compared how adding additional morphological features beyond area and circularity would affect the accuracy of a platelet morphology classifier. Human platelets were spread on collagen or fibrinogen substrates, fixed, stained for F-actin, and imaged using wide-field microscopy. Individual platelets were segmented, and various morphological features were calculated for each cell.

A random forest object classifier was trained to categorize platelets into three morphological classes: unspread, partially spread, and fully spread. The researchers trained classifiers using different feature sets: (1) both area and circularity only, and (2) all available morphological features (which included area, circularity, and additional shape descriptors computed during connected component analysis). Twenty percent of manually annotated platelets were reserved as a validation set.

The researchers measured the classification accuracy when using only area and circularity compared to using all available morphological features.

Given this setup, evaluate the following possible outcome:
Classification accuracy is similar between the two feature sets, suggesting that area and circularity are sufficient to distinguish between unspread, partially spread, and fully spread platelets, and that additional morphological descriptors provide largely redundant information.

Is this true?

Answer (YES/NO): NO